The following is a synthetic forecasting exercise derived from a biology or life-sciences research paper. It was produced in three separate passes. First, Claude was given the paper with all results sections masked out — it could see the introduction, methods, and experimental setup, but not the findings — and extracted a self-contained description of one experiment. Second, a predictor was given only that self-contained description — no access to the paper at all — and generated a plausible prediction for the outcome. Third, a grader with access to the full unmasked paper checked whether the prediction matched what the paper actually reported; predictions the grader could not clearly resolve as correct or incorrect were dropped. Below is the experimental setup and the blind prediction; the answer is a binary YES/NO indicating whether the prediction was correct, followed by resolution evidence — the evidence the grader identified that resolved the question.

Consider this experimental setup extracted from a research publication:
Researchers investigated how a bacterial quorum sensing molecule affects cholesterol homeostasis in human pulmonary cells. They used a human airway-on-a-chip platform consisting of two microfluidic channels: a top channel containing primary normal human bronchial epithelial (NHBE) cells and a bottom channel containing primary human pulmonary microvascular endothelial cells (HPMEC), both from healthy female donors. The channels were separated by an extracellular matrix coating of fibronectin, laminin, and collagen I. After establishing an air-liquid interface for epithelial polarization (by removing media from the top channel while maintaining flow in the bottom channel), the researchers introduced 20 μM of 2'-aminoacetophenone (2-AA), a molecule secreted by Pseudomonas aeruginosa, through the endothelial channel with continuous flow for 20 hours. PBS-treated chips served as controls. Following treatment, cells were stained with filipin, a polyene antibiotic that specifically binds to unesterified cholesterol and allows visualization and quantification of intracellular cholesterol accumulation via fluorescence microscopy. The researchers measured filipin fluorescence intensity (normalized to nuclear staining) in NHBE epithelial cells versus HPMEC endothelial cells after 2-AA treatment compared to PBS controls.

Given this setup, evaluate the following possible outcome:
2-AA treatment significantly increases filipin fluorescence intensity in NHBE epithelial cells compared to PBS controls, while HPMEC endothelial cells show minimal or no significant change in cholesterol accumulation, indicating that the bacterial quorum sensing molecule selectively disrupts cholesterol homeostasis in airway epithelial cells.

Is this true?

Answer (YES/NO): NO